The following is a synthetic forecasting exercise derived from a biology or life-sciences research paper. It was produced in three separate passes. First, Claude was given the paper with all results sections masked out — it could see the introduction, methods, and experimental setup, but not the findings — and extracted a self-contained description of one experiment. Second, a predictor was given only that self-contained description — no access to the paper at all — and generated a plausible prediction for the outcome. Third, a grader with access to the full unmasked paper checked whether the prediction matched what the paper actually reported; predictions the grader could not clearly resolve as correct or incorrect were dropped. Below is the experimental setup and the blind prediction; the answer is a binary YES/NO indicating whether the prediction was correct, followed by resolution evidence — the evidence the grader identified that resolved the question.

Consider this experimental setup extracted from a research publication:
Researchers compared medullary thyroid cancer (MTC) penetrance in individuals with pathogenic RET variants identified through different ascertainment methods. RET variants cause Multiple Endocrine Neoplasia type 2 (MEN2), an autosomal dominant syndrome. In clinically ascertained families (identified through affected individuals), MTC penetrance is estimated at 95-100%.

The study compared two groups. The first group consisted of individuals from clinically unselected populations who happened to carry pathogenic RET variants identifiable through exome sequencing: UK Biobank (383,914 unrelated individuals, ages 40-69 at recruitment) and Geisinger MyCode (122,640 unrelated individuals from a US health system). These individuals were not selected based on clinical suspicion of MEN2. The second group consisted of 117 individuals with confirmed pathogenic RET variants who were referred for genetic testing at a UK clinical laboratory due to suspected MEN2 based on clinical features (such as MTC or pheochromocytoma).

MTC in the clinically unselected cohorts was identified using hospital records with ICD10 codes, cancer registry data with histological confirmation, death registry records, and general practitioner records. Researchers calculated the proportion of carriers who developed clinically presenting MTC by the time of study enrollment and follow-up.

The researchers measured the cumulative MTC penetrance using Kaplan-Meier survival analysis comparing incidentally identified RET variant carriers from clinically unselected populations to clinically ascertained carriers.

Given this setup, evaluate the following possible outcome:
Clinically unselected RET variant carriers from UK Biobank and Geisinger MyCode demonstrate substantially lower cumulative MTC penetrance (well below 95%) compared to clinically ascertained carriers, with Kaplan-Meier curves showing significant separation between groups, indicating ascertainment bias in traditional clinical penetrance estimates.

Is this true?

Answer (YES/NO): YES